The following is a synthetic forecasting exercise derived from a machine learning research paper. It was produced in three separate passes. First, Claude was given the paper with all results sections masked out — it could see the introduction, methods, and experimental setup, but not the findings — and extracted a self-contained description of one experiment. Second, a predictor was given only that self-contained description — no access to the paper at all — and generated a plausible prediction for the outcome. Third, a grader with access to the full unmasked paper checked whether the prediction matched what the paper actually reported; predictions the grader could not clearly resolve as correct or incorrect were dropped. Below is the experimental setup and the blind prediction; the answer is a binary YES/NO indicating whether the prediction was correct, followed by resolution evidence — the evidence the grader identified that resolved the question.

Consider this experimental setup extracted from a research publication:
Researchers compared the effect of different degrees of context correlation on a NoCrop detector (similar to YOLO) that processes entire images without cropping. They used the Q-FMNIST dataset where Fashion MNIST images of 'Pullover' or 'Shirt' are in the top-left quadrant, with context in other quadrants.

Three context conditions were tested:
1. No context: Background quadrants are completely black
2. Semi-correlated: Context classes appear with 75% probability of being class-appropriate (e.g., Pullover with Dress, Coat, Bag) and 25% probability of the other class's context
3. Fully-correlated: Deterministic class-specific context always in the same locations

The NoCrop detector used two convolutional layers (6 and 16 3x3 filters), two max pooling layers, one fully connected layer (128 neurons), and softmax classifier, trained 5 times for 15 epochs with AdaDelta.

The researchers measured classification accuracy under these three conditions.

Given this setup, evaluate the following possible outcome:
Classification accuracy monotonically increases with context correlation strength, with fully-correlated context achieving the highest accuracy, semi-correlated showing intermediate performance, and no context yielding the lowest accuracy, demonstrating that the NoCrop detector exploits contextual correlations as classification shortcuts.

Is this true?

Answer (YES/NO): YES